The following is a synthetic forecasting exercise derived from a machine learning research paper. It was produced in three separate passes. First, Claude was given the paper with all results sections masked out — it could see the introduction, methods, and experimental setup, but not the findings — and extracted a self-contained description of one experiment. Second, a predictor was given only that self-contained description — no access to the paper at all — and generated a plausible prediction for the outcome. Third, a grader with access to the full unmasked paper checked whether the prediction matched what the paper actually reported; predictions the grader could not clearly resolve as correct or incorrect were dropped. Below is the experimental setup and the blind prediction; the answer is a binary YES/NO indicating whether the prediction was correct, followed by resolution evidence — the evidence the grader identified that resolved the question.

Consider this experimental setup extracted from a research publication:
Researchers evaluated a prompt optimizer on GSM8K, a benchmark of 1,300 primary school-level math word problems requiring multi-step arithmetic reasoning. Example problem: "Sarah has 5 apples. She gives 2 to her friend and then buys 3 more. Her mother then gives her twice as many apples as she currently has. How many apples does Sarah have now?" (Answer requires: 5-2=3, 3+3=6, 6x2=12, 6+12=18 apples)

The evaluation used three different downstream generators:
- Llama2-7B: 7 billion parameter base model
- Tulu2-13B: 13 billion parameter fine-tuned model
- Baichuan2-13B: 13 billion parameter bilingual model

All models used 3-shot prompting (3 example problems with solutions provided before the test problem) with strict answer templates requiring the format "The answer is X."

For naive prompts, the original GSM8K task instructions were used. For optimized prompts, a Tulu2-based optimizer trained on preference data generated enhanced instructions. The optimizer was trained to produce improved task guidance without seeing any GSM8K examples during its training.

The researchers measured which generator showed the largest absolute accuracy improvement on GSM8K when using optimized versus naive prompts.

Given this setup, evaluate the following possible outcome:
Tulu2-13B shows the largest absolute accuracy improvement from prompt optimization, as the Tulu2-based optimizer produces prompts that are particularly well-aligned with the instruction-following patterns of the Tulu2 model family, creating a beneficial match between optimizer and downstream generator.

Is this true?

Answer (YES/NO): NO